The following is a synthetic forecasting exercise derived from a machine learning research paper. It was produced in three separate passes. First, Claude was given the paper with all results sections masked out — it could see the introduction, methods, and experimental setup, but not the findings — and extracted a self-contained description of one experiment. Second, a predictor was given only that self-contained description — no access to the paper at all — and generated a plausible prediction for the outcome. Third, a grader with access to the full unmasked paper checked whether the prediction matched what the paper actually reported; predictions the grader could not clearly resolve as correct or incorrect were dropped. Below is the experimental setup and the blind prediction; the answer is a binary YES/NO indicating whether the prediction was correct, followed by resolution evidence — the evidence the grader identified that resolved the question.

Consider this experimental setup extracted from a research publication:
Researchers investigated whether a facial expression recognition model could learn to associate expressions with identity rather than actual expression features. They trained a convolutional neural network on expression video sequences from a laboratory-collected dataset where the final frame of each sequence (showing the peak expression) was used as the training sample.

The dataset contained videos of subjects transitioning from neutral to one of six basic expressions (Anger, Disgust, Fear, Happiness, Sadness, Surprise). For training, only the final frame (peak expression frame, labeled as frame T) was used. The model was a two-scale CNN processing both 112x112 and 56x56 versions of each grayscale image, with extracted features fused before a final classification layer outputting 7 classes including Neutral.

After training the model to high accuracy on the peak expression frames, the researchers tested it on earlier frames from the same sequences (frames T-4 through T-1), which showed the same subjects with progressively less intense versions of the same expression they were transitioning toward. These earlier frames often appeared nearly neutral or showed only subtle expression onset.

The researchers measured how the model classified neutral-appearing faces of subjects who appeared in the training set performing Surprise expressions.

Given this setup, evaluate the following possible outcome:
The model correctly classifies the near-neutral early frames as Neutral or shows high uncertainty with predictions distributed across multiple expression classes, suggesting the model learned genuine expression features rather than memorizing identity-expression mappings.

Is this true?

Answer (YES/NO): NO